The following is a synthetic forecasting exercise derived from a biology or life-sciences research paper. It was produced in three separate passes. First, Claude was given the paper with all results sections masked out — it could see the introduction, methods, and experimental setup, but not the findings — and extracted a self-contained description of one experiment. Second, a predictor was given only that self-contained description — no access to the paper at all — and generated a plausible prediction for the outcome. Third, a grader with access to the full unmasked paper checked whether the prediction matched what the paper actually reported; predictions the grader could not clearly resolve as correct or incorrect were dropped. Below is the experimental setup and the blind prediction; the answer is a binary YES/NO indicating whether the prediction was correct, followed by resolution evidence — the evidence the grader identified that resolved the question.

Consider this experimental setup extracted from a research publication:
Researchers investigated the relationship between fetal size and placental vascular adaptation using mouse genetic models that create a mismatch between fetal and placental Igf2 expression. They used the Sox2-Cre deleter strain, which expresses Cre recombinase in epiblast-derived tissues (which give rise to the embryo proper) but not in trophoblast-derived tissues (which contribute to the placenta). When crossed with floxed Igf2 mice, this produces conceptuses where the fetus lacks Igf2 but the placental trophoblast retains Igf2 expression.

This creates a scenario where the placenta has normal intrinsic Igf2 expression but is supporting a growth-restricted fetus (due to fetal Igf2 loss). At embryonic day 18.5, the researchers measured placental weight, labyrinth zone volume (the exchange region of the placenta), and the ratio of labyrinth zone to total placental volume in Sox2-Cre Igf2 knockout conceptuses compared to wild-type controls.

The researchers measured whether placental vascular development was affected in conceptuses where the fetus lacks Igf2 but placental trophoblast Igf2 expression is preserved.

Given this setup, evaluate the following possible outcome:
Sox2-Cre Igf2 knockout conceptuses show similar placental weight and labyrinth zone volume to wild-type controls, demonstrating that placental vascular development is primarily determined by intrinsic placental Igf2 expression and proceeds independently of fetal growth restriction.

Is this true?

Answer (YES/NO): NO